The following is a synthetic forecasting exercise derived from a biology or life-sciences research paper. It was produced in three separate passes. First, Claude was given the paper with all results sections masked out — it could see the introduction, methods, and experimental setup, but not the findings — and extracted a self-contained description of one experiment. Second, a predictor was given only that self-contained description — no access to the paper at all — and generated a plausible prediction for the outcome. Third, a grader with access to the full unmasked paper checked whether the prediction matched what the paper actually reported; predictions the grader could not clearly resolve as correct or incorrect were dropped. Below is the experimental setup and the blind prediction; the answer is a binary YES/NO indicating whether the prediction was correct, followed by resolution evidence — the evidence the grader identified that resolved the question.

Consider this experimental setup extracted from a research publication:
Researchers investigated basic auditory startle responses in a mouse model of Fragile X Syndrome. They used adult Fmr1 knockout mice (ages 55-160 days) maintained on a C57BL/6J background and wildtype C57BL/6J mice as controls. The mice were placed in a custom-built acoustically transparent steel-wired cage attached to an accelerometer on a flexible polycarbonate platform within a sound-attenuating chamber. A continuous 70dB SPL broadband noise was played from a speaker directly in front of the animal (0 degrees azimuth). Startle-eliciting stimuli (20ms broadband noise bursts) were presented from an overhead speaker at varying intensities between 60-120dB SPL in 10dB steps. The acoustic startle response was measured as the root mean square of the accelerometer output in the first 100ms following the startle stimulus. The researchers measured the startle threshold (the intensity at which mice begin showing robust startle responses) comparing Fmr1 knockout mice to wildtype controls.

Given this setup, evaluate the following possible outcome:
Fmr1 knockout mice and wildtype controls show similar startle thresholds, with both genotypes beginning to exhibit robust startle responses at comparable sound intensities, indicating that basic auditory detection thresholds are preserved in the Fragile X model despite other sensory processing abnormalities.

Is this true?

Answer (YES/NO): YES